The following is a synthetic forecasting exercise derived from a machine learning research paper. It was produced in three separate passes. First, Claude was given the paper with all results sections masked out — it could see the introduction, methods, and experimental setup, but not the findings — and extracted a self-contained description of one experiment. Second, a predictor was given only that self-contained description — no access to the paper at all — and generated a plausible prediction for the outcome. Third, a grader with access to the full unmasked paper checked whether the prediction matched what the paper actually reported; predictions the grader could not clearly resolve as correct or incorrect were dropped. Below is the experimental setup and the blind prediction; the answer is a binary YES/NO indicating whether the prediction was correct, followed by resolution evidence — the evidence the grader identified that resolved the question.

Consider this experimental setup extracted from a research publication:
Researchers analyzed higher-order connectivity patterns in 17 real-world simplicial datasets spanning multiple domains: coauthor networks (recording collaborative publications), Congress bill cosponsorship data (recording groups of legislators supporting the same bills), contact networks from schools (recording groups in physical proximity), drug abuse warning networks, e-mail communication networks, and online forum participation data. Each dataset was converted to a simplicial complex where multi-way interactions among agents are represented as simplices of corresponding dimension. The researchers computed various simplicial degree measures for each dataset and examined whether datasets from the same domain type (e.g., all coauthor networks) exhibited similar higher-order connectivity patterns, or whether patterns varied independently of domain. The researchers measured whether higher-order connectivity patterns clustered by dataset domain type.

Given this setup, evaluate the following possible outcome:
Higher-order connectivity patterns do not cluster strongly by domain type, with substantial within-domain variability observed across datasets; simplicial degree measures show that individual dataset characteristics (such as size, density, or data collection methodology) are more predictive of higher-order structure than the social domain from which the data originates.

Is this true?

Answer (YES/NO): NO